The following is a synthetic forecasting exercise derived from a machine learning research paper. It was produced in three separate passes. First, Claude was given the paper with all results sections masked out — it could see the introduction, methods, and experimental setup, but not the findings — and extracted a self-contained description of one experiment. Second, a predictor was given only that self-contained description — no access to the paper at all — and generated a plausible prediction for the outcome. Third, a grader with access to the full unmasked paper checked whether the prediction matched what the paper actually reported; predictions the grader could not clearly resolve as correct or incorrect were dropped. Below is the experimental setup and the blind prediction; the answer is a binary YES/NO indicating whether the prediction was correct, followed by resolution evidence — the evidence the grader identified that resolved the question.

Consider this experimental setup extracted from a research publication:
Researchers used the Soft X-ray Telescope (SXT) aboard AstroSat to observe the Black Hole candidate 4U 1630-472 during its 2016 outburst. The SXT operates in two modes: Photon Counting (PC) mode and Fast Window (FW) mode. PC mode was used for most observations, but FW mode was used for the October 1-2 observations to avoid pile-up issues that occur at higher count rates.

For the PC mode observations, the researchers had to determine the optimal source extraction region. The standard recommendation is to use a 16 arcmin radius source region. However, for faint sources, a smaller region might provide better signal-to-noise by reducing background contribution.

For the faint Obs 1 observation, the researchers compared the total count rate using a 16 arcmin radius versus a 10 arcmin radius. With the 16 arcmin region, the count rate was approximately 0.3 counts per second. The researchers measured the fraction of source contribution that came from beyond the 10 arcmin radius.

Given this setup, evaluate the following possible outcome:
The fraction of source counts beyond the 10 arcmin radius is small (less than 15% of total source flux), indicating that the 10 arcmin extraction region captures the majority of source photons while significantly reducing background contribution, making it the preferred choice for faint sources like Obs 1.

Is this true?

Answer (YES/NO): NO